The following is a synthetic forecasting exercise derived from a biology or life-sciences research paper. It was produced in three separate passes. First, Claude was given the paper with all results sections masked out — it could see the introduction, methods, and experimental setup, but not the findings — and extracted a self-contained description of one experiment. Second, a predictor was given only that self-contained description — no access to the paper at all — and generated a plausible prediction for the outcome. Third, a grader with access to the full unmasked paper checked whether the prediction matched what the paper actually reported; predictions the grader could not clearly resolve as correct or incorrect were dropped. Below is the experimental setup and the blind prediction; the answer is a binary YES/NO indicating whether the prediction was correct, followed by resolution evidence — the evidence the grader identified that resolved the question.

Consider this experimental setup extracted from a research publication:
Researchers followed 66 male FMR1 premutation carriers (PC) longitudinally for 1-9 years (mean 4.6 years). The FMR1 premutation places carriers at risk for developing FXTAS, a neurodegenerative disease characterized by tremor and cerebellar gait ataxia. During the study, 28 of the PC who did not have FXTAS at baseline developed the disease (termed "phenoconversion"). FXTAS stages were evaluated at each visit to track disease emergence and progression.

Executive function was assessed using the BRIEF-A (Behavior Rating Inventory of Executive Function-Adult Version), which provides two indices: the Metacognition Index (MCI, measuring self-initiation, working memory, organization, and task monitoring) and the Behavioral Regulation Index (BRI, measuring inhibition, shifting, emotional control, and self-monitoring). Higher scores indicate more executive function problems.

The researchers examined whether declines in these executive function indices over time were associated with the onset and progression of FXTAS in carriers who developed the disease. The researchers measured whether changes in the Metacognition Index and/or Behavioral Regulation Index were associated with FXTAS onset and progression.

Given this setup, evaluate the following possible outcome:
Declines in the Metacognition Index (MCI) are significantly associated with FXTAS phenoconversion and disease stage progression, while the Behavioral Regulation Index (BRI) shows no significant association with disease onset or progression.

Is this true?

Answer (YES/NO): NO